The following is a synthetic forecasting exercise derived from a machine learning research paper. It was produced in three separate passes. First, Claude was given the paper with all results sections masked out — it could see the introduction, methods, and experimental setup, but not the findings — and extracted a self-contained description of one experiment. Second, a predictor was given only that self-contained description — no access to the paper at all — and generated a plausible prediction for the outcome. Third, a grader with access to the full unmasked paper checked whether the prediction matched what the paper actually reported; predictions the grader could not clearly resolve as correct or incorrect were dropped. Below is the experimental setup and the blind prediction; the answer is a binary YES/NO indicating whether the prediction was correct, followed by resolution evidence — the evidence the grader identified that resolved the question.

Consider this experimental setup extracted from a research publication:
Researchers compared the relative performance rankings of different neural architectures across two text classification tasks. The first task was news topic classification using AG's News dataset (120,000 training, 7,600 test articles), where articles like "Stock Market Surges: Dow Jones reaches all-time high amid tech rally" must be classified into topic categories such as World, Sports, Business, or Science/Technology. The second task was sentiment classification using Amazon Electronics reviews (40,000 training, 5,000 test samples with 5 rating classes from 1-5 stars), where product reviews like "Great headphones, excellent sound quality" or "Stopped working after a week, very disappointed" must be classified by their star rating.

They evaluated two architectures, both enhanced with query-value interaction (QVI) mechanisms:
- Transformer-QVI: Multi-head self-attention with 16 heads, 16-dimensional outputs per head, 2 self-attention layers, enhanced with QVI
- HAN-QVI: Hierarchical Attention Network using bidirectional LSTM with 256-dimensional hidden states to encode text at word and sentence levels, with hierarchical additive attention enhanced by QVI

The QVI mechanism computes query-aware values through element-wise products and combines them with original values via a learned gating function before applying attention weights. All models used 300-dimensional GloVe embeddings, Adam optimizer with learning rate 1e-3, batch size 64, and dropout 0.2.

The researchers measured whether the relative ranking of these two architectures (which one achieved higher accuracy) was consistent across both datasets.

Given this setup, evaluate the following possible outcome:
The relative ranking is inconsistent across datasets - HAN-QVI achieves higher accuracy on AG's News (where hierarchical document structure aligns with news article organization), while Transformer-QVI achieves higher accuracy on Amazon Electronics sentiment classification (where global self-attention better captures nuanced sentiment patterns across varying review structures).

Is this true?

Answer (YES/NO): NO